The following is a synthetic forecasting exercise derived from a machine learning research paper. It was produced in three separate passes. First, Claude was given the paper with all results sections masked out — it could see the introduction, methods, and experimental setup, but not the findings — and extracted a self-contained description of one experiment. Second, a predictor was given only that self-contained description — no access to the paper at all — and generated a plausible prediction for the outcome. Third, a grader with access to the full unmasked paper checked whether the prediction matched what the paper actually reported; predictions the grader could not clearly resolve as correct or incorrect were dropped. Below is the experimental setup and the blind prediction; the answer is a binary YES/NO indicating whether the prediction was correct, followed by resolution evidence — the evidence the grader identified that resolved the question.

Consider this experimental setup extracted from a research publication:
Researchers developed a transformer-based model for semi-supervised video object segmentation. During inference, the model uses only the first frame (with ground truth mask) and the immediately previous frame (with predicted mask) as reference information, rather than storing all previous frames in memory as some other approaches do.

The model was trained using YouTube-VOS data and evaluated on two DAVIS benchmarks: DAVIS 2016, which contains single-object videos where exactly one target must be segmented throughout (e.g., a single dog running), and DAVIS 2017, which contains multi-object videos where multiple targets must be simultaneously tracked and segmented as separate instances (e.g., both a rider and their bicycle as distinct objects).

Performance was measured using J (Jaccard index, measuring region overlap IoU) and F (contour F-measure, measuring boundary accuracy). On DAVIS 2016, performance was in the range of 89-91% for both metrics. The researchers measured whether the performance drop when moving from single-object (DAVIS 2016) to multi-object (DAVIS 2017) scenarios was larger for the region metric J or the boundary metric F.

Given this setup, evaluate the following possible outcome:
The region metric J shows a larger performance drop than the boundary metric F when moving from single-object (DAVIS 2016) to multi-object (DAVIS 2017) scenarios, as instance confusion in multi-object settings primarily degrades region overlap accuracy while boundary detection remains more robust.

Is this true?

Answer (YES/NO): YES